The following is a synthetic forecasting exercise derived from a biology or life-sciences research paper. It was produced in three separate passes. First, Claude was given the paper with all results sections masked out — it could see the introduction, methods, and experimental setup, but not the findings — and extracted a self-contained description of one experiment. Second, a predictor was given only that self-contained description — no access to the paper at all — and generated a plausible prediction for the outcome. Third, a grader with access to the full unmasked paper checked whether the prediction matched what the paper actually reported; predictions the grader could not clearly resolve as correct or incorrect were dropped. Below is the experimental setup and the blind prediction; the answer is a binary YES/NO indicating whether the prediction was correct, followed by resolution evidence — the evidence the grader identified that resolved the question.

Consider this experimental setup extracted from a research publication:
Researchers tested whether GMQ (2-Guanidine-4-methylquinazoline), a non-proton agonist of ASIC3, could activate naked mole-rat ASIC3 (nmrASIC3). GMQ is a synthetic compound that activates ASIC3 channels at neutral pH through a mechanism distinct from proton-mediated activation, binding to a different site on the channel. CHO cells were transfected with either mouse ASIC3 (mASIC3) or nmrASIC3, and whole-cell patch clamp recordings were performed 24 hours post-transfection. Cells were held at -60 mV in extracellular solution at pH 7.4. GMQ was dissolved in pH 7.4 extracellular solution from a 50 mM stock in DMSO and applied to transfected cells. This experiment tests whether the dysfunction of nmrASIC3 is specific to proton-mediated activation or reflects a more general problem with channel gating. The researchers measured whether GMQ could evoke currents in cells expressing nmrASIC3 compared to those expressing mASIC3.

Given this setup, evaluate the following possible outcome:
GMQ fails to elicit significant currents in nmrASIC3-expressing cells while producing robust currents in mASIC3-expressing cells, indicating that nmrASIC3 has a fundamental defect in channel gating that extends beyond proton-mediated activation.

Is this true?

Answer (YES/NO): YES